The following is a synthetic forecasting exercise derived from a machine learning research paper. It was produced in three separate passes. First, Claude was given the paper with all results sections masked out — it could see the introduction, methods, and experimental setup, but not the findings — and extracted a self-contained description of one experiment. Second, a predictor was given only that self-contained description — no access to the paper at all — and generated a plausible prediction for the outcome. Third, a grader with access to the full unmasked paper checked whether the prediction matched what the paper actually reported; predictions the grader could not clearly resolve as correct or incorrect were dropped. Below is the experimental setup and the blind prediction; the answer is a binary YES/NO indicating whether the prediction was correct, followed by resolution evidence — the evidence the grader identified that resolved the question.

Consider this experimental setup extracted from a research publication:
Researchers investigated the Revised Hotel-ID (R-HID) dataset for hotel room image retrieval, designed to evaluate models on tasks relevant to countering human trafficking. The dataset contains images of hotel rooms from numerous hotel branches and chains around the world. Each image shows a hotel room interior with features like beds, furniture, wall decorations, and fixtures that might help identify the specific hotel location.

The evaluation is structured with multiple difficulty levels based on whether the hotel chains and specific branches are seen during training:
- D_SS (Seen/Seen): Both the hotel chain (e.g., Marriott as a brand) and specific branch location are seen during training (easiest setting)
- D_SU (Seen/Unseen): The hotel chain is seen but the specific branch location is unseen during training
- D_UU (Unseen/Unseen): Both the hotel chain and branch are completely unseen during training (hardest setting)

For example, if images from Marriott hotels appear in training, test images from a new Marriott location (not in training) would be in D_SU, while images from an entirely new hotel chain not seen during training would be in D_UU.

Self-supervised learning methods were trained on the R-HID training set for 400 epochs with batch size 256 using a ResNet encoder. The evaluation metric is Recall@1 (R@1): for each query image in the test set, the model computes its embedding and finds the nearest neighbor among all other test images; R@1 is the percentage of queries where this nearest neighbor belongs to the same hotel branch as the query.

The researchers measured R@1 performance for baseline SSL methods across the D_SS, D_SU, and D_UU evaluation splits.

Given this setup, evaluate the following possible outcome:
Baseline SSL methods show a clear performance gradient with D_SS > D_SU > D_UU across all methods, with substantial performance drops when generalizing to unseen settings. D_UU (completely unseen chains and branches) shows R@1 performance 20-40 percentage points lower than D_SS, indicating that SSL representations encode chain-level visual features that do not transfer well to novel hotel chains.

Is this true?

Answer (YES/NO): NO